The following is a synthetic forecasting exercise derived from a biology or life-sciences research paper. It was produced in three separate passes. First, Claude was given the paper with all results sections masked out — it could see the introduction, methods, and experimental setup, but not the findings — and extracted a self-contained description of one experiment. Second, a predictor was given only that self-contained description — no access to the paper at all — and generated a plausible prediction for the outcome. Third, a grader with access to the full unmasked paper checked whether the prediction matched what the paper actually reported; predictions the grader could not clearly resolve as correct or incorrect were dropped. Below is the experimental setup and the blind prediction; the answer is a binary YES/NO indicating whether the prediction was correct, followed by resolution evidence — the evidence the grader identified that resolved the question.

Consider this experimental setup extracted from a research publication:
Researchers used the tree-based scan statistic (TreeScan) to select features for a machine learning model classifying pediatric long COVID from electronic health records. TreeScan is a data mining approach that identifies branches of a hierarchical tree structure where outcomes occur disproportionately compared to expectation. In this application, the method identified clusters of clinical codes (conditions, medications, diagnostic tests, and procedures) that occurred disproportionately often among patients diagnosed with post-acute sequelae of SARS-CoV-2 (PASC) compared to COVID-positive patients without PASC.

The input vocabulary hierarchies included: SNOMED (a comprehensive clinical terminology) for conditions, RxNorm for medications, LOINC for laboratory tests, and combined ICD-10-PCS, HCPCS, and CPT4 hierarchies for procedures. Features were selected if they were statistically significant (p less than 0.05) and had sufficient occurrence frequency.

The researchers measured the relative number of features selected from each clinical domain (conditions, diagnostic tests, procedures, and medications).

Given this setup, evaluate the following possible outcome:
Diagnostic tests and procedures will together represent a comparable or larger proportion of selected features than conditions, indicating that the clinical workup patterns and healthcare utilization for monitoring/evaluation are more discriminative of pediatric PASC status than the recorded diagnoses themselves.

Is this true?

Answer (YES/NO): YES